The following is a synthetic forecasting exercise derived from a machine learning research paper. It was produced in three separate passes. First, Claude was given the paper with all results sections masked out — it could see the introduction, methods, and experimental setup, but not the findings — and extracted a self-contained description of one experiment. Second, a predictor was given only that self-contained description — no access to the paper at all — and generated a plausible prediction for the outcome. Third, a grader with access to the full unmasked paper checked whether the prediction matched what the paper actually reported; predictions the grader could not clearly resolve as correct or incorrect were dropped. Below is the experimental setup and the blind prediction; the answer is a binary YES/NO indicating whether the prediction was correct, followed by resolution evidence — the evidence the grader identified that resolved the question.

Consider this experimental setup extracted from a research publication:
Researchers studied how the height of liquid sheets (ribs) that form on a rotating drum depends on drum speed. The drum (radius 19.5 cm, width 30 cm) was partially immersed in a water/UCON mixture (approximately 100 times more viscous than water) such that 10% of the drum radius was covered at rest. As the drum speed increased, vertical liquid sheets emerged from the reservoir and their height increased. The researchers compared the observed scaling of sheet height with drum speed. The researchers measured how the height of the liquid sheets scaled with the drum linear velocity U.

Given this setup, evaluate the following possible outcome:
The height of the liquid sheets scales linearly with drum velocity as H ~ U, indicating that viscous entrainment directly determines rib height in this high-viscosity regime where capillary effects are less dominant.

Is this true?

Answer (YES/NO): NO